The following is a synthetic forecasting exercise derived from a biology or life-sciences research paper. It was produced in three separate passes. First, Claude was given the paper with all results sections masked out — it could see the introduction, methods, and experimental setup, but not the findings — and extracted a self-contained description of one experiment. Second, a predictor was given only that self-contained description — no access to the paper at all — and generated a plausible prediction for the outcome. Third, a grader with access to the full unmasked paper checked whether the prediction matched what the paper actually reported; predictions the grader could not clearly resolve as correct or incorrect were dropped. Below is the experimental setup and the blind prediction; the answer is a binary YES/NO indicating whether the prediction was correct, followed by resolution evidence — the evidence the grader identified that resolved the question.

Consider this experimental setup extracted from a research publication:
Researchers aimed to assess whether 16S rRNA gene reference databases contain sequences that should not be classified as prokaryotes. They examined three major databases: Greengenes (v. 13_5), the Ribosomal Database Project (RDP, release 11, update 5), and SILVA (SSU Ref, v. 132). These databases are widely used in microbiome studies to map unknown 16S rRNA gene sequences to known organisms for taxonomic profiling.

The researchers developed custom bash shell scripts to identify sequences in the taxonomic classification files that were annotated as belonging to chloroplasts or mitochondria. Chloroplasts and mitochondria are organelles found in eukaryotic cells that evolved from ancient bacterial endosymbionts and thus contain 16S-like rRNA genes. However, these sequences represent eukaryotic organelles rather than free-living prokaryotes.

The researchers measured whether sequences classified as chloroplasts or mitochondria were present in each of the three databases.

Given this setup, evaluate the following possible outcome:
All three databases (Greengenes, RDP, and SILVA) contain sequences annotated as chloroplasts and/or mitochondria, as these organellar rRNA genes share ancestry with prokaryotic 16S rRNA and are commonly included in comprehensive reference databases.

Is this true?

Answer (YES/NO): YES